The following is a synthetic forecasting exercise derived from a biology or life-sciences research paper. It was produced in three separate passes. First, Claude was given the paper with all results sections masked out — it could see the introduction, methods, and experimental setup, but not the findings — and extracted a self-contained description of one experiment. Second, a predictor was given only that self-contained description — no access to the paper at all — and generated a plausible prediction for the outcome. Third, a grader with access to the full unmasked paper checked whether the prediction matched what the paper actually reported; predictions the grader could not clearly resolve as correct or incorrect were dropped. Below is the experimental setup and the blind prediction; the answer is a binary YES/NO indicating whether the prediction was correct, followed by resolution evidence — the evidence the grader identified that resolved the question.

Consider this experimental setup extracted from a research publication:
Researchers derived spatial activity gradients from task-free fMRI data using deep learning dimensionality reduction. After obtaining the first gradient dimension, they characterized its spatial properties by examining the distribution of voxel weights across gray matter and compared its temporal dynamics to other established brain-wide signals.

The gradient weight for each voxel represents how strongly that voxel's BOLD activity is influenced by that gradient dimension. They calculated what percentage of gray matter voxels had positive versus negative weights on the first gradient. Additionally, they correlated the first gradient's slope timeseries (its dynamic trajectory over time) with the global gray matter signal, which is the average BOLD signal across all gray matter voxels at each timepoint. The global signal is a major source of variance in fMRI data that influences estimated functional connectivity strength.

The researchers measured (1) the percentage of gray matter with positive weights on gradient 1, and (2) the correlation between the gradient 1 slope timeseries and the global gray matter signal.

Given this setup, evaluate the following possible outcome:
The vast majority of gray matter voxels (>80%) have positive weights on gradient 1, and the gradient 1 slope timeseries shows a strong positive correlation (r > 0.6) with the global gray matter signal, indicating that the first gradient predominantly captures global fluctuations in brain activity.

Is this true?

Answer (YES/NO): YES